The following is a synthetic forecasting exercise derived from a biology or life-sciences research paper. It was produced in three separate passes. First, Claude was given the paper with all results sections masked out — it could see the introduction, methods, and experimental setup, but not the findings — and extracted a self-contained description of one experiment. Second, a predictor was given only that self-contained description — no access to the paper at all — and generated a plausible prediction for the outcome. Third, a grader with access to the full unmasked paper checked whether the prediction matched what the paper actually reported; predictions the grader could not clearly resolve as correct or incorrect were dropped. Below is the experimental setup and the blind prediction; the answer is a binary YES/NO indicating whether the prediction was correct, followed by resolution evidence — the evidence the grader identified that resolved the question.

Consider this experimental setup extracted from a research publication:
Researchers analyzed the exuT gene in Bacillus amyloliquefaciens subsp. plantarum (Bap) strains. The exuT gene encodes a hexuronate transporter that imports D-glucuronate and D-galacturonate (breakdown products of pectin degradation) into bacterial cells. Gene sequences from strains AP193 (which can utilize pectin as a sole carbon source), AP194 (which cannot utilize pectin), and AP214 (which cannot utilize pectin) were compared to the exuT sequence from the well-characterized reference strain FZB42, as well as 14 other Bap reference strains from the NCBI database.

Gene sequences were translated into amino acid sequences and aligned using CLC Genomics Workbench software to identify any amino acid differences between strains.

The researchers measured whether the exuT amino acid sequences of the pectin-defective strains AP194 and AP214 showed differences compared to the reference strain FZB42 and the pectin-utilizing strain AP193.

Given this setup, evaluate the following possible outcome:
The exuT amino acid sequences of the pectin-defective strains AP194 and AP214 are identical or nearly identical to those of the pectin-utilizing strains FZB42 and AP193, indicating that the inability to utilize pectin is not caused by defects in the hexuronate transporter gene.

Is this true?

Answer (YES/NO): NO